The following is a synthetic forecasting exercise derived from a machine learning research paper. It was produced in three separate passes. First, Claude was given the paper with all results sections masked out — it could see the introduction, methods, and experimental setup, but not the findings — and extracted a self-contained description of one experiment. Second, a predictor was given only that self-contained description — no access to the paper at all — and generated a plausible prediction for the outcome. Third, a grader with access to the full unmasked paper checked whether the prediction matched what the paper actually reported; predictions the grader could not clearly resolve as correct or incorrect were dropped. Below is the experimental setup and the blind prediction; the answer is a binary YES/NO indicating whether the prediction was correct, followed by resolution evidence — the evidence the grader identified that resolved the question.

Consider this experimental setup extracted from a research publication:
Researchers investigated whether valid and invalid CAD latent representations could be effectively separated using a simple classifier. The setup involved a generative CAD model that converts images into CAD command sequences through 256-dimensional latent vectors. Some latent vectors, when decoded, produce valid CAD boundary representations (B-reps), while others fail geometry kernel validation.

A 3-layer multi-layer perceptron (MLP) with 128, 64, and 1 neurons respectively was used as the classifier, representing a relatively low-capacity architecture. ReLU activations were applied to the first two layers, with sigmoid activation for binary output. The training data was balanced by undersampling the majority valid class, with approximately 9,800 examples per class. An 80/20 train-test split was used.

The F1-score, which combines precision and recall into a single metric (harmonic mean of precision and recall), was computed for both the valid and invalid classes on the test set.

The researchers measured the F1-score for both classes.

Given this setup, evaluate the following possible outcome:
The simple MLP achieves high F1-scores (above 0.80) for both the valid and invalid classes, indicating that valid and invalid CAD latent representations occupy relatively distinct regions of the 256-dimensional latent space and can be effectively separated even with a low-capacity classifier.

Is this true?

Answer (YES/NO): YES